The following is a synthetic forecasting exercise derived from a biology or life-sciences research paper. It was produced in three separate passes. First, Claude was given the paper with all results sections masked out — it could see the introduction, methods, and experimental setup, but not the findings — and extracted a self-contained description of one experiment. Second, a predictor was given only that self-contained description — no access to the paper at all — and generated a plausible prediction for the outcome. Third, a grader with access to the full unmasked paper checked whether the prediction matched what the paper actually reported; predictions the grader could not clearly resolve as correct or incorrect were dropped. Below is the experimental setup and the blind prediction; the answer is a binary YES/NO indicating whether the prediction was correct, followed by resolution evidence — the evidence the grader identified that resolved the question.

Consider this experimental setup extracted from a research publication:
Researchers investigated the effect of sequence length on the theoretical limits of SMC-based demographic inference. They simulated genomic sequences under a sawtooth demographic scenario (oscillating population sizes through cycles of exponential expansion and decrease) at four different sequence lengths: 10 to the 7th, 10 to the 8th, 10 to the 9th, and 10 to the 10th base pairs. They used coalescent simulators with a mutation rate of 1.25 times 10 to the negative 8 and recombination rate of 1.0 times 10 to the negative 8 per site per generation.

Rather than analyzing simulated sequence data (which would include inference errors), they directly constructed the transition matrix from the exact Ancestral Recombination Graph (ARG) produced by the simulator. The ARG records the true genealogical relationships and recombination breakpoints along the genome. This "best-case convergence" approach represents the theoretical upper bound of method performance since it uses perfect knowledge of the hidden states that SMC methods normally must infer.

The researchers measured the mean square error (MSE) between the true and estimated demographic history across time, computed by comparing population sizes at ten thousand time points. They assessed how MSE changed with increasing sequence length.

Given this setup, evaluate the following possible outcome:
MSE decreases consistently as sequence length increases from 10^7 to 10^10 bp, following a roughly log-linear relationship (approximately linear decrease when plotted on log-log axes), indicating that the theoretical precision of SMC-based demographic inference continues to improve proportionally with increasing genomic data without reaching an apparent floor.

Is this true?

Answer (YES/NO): NO